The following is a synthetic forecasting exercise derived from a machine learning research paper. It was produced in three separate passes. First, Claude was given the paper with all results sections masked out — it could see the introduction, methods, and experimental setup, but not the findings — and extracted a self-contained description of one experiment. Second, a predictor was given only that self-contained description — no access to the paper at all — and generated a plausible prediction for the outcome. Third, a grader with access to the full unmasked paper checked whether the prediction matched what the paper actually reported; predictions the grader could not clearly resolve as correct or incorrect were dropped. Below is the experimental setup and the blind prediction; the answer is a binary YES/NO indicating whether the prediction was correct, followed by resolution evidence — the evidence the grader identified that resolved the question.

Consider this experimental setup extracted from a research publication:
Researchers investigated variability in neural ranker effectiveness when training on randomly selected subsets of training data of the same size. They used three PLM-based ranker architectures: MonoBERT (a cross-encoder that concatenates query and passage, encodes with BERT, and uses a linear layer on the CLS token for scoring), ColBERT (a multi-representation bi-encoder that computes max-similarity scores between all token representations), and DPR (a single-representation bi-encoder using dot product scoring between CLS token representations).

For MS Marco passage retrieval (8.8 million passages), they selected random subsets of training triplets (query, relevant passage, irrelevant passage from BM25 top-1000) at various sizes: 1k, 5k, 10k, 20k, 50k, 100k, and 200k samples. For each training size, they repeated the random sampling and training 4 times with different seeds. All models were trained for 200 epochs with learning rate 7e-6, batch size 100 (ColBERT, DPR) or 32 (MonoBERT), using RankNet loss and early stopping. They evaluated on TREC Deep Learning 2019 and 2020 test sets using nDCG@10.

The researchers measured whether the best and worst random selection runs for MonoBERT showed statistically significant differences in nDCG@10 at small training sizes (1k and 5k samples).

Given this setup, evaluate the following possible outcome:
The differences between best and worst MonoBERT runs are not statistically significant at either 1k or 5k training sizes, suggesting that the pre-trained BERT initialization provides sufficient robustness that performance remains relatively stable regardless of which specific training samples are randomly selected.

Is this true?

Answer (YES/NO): NO